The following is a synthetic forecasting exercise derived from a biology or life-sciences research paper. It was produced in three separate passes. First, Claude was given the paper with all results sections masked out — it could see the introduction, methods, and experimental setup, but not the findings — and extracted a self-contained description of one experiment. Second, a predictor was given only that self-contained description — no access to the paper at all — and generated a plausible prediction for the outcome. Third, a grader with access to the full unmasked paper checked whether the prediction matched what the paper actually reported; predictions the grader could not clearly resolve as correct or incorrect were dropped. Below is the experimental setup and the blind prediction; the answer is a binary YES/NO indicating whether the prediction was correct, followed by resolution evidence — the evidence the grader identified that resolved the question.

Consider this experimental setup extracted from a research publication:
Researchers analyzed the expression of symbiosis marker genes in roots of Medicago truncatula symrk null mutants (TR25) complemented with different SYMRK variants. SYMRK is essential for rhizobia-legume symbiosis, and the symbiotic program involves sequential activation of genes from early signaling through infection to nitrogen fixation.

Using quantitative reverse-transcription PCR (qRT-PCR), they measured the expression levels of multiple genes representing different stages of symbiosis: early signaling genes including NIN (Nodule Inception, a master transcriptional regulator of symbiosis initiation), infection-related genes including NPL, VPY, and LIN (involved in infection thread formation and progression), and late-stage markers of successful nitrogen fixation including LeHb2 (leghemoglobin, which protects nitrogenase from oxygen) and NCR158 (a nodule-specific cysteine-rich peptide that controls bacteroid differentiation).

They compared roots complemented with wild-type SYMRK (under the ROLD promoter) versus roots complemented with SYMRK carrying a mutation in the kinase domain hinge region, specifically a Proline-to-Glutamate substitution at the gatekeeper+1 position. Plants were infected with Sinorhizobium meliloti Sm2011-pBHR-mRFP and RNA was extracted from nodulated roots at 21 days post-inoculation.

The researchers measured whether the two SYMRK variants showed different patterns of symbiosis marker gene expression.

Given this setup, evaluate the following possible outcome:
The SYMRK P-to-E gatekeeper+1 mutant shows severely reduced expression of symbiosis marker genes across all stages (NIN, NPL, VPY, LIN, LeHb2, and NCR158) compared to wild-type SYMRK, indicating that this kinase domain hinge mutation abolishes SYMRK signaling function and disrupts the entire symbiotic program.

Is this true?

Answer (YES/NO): NO